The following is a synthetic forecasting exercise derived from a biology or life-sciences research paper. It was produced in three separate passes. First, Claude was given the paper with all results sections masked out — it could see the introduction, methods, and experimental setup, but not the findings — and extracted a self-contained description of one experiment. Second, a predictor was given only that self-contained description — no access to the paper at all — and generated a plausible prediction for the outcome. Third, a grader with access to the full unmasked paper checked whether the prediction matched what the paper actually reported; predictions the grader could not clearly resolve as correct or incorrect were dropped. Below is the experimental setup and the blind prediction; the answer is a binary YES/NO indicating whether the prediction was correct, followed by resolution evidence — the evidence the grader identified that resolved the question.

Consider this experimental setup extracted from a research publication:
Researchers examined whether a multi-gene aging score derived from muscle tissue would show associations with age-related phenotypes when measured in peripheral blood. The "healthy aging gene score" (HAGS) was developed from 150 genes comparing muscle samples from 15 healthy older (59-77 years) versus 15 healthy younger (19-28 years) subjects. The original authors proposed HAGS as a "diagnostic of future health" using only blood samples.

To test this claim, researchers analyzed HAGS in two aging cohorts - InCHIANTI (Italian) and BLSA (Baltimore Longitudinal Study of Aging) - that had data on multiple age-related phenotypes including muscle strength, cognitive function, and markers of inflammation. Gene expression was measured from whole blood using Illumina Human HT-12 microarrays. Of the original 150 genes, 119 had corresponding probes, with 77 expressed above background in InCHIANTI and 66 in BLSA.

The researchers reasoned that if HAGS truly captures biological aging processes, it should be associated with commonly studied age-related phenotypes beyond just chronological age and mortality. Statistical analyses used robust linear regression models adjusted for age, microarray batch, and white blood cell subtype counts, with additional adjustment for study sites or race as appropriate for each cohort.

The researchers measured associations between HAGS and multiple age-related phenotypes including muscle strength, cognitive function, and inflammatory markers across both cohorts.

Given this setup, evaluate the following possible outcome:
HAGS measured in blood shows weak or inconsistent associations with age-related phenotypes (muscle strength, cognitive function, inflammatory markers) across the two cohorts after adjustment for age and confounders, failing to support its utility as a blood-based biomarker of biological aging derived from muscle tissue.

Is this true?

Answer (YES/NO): YES